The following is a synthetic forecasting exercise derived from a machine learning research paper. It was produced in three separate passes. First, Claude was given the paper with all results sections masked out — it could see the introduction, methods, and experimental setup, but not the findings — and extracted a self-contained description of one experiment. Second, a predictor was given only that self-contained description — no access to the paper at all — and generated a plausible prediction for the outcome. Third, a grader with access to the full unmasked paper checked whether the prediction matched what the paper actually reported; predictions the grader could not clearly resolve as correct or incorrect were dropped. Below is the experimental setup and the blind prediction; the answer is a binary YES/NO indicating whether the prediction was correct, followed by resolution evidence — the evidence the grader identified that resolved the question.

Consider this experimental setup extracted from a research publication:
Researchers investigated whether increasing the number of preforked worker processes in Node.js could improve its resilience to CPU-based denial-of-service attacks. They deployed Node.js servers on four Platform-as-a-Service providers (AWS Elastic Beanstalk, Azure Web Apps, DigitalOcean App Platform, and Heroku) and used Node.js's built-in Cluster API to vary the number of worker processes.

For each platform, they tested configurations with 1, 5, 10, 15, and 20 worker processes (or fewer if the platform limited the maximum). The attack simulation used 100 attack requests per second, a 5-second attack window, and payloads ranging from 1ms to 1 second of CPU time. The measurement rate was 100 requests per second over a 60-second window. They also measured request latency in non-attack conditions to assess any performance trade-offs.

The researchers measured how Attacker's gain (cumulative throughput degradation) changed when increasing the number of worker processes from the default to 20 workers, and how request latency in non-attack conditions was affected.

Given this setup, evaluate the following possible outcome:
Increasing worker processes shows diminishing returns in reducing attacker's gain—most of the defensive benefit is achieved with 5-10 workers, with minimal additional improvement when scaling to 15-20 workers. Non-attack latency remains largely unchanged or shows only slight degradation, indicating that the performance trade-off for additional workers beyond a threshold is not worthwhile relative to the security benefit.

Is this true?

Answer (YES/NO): NO